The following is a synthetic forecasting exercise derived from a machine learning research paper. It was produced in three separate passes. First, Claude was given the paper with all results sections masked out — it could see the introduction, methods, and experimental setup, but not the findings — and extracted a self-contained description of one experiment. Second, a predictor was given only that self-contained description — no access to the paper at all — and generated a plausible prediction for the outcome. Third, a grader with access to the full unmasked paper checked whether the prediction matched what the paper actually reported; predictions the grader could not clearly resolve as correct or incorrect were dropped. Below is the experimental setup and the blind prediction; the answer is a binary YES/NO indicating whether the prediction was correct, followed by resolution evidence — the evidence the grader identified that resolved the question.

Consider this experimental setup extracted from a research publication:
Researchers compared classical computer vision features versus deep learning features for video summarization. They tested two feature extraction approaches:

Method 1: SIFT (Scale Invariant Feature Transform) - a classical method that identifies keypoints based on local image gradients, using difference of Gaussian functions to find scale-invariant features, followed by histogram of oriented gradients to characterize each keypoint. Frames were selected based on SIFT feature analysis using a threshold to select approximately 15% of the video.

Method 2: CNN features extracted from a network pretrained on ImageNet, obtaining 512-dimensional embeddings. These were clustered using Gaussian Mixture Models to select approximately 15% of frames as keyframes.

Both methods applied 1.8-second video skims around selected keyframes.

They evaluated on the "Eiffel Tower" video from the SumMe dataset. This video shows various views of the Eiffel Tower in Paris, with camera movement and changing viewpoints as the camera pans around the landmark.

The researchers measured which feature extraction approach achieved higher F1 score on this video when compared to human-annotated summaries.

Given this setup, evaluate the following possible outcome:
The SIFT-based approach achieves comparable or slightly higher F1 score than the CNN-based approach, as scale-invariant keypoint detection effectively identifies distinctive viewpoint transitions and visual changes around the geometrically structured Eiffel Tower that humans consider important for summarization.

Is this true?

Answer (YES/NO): NO